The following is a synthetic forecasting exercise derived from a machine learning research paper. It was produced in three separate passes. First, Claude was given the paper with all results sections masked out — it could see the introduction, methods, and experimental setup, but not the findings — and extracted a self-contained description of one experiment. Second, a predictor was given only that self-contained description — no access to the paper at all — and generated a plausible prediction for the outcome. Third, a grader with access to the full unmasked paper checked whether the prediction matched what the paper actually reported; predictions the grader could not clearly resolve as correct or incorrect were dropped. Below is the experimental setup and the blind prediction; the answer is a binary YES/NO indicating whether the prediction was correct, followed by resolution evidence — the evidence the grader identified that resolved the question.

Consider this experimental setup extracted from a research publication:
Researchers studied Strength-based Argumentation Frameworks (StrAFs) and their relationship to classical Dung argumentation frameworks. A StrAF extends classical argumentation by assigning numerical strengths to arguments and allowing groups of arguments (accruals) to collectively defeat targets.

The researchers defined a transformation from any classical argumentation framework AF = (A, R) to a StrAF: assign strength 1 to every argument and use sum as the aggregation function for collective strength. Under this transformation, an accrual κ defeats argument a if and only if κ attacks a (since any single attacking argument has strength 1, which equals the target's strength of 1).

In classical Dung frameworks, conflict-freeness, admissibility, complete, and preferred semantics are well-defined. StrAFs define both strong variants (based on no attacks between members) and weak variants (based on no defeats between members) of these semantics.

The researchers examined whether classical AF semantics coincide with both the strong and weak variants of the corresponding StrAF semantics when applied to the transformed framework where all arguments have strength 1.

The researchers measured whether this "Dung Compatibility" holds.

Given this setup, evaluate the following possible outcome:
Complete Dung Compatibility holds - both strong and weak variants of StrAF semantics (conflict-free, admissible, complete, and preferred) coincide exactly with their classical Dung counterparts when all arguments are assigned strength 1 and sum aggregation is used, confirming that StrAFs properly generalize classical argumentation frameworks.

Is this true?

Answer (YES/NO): YES